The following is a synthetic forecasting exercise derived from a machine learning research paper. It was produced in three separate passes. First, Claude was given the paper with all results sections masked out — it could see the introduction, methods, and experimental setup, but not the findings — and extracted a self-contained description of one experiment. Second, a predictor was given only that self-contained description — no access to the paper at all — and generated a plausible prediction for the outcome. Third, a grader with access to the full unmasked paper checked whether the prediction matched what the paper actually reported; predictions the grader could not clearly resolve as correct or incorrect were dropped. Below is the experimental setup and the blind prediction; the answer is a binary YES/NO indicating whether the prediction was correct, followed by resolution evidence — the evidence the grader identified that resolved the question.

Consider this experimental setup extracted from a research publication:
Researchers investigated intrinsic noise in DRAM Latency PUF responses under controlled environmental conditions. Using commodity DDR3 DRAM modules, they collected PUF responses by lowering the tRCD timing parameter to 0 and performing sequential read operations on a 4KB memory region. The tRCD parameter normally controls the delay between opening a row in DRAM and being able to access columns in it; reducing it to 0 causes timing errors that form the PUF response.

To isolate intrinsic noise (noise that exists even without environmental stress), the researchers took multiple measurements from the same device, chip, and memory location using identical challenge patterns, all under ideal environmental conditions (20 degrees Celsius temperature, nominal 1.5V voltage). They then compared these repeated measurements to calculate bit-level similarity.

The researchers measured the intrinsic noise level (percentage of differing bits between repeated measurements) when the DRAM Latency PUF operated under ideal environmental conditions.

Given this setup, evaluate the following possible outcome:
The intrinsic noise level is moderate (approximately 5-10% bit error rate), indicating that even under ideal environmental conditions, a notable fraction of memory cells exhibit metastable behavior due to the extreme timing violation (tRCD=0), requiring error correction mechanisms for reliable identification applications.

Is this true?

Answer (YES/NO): YES